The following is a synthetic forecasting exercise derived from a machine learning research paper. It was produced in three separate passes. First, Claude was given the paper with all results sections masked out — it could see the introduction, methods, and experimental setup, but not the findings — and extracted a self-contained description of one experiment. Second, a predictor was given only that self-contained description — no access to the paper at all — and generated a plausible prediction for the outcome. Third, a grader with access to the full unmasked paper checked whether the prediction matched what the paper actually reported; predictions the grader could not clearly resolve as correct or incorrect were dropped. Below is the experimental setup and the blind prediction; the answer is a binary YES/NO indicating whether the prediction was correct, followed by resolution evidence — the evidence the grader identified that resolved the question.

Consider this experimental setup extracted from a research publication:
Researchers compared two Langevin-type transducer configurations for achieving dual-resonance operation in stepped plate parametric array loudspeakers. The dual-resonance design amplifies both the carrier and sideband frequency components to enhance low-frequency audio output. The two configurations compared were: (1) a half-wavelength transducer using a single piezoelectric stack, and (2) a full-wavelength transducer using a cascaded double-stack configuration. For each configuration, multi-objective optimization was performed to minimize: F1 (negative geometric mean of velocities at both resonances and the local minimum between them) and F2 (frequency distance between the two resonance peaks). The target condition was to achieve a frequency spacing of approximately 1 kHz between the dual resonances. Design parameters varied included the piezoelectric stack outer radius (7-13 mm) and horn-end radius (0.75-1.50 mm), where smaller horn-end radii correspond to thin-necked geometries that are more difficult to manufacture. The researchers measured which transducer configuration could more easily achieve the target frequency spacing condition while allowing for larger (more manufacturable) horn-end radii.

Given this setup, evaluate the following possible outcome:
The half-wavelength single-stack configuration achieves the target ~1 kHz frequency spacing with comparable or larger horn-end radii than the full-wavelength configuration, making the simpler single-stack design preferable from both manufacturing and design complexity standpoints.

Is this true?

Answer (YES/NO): NO